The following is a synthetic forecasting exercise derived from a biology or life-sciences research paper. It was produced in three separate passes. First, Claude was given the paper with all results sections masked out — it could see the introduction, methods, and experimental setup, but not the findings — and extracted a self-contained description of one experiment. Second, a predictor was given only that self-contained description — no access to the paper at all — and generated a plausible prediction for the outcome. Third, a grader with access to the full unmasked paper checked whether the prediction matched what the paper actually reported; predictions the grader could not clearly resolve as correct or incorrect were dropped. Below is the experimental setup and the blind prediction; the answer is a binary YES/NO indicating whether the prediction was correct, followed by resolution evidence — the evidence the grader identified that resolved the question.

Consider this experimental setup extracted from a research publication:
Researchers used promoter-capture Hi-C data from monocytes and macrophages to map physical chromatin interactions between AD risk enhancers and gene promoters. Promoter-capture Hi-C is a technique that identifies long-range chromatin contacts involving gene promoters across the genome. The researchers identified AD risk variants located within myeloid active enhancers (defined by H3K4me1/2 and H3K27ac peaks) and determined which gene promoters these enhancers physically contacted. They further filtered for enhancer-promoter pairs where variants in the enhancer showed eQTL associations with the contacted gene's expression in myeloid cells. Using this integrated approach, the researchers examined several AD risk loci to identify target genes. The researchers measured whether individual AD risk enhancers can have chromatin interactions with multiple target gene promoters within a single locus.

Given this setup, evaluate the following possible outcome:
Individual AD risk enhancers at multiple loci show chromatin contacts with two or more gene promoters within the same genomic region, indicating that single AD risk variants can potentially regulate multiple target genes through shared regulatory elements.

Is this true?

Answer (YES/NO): YES